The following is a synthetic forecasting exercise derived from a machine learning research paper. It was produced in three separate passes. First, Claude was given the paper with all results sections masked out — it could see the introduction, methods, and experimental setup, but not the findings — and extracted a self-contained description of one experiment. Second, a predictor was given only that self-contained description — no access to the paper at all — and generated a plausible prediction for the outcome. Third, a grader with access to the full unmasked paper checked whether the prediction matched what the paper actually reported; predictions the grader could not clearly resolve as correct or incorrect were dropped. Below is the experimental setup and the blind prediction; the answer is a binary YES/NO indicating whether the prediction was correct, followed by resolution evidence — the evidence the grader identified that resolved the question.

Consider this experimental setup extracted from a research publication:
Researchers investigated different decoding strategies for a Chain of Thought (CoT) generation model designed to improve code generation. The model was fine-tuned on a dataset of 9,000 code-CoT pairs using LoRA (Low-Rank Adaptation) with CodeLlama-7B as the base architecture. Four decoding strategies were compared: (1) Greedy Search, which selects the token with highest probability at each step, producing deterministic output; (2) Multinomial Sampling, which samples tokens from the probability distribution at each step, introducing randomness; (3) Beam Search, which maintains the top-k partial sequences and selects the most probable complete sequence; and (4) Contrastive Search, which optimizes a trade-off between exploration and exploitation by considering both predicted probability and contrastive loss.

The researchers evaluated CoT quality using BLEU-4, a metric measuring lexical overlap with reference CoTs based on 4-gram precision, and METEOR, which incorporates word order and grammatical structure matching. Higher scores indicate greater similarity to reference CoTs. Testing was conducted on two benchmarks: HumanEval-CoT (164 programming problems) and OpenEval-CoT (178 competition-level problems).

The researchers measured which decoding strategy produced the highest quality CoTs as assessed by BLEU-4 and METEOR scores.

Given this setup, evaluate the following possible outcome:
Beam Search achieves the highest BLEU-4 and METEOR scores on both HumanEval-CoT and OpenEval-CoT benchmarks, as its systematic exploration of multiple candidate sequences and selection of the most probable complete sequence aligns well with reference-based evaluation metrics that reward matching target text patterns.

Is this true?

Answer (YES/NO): NO